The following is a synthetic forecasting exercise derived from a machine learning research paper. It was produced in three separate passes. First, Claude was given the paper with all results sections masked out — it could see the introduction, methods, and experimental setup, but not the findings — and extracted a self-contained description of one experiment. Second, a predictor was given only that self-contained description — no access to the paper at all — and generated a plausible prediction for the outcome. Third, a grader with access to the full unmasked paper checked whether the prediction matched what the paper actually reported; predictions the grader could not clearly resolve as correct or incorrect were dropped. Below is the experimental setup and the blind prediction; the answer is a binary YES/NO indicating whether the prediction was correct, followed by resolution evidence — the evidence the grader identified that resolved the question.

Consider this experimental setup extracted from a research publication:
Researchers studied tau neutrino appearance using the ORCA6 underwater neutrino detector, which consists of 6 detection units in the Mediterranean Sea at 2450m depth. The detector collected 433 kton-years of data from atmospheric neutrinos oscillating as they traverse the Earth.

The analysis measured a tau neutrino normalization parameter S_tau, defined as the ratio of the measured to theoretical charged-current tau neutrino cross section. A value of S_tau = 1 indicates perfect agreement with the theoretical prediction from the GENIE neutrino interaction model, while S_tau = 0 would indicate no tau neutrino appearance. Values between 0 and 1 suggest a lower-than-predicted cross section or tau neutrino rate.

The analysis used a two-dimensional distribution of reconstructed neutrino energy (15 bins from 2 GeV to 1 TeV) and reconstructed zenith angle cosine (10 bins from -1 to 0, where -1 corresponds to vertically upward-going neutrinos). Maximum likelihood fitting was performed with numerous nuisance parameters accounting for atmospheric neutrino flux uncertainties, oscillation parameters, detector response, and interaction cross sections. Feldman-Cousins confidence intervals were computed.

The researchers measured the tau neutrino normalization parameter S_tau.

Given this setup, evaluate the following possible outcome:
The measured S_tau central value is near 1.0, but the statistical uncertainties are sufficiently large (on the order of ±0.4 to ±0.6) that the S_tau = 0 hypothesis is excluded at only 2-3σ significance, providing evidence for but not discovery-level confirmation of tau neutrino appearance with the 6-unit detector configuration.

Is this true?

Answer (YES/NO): NO